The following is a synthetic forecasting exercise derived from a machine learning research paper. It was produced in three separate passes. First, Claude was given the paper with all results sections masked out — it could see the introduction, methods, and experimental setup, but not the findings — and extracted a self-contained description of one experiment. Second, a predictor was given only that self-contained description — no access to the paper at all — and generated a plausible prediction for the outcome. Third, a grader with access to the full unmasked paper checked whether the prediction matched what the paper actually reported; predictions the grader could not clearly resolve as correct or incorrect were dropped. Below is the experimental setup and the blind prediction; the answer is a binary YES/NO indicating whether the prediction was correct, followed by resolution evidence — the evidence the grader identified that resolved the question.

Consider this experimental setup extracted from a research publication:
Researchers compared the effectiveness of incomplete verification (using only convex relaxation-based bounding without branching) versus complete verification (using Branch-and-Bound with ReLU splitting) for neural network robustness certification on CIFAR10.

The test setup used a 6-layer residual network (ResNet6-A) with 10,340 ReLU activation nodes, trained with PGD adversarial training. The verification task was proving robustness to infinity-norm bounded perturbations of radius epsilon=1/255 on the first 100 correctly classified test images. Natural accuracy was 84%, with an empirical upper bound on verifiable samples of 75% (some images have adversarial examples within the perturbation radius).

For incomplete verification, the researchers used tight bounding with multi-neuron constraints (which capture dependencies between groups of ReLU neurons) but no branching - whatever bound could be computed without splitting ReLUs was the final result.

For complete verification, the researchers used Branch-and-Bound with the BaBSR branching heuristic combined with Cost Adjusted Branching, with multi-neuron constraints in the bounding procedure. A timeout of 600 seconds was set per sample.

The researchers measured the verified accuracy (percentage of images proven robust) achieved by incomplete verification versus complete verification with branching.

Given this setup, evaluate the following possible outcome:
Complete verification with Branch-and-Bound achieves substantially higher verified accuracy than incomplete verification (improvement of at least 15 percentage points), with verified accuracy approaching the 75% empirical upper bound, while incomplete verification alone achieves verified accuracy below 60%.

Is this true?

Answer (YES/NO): NO